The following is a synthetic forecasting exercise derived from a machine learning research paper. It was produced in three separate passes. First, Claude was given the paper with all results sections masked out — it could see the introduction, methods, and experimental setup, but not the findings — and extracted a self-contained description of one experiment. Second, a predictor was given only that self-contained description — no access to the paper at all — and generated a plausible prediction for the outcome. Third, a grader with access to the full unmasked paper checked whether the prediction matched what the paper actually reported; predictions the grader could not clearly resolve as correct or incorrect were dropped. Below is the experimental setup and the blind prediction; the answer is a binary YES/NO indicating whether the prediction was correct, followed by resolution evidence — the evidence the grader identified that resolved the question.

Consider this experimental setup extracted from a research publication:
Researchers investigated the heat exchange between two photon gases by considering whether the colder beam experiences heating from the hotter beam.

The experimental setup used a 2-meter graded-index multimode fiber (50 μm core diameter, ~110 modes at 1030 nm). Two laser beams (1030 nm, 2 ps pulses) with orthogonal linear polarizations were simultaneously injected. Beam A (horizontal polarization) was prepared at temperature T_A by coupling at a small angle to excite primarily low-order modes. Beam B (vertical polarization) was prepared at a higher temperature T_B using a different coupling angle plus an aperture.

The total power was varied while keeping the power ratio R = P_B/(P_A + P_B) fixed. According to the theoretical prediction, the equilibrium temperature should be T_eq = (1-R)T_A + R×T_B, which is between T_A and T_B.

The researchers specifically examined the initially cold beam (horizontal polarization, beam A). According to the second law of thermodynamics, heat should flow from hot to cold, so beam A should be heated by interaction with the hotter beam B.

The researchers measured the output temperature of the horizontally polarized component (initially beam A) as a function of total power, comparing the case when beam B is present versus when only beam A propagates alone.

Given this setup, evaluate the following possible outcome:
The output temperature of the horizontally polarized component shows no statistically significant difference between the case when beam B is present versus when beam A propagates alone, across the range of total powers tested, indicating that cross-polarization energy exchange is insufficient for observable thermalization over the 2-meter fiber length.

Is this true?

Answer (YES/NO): NO